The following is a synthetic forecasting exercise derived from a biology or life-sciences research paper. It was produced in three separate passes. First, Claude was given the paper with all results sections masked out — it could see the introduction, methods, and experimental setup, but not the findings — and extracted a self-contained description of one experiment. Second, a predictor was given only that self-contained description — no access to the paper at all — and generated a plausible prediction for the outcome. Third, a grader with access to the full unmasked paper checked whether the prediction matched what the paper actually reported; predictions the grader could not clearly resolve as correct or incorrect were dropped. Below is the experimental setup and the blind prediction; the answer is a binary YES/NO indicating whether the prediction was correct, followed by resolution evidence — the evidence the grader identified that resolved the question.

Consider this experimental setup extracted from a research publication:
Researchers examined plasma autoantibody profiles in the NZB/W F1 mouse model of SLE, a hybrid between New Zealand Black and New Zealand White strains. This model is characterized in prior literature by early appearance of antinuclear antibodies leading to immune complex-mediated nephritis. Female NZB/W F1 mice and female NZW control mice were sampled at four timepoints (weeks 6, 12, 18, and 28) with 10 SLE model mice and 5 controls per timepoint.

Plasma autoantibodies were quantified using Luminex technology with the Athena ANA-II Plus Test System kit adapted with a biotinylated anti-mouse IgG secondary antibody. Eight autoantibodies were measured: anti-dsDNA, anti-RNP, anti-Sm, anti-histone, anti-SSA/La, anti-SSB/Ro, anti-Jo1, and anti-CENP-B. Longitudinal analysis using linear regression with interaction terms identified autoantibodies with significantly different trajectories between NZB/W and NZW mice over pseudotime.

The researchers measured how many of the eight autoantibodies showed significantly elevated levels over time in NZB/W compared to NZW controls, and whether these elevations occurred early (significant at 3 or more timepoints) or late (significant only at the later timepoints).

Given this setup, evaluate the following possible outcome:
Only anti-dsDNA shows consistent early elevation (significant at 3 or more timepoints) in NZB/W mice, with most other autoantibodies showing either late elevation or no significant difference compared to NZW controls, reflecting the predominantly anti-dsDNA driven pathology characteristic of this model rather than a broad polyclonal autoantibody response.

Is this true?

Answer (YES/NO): NO